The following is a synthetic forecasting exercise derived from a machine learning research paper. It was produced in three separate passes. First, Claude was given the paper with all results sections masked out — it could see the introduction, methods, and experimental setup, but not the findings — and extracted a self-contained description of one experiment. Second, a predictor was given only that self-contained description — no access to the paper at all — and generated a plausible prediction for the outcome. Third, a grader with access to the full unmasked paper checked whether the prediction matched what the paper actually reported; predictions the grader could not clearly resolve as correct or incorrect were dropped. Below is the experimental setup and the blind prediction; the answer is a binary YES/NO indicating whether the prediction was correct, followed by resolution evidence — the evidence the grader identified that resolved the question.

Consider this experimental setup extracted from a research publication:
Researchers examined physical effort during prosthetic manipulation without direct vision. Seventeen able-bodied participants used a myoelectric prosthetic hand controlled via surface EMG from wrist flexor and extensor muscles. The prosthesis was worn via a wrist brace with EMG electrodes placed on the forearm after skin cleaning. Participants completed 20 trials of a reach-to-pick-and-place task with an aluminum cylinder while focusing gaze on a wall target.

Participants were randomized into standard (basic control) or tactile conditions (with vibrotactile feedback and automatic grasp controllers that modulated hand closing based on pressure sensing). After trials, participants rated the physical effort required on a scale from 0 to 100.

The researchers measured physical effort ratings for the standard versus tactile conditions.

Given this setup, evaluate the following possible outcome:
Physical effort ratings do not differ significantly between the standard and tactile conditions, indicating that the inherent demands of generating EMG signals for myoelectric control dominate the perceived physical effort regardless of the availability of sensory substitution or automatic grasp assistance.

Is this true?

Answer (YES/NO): YES